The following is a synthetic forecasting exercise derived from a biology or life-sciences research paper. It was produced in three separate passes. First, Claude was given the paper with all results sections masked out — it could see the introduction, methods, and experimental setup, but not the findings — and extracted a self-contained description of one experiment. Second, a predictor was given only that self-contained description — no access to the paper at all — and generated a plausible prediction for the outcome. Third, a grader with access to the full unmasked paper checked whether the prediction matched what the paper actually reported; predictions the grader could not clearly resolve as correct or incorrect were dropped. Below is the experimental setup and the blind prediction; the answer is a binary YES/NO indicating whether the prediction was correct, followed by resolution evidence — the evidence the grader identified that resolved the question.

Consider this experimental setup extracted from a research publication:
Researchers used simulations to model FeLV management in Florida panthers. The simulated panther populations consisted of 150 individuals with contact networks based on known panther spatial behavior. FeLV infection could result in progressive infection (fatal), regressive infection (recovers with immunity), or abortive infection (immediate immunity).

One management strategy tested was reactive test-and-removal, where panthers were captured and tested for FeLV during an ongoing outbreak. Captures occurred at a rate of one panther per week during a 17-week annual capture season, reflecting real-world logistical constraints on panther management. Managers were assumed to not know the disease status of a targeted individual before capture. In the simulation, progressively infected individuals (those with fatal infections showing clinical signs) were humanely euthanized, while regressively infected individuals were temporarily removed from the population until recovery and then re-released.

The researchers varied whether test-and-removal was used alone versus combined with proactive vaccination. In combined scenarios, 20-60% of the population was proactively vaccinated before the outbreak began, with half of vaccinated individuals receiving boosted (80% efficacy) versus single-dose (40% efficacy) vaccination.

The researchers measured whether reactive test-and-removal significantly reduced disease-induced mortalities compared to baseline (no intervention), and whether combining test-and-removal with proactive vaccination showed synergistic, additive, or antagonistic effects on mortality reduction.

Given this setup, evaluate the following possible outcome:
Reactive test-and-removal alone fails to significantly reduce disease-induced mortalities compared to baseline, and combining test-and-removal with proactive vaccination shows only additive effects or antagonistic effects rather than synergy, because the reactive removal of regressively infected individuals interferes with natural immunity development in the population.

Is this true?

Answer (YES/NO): NO